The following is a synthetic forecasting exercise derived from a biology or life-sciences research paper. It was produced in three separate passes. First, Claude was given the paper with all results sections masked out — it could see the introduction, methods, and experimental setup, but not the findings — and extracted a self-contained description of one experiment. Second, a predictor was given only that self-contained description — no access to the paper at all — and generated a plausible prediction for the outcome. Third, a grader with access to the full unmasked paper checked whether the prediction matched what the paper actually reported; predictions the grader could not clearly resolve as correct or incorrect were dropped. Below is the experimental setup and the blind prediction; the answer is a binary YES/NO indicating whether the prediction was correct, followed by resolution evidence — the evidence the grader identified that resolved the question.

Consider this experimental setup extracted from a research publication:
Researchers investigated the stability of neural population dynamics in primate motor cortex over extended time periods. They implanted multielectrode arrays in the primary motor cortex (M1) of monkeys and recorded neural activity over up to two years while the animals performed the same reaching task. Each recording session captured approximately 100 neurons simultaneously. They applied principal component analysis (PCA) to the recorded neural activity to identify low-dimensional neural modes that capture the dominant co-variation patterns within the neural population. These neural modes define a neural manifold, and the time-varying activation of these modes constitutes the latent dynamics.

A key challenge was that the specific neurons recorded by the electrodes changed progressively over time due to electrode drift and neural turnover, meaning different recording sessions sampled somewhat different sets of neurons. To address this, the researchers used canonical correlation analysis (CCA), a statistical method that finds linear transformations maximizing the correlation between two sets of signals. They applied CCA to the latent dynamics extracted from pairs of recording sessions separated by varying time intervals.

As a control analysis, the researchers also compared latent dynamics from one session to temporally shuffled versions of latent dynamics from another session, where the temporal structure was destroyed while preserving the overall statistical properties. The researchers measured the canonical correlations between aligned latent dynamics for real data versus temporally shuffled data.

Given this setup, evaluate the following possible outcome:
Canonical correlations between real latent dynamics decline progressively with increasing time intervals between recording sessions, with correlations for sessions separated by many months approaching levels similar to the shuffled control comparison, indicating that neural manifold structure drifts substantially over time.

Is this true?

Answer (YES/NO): NO